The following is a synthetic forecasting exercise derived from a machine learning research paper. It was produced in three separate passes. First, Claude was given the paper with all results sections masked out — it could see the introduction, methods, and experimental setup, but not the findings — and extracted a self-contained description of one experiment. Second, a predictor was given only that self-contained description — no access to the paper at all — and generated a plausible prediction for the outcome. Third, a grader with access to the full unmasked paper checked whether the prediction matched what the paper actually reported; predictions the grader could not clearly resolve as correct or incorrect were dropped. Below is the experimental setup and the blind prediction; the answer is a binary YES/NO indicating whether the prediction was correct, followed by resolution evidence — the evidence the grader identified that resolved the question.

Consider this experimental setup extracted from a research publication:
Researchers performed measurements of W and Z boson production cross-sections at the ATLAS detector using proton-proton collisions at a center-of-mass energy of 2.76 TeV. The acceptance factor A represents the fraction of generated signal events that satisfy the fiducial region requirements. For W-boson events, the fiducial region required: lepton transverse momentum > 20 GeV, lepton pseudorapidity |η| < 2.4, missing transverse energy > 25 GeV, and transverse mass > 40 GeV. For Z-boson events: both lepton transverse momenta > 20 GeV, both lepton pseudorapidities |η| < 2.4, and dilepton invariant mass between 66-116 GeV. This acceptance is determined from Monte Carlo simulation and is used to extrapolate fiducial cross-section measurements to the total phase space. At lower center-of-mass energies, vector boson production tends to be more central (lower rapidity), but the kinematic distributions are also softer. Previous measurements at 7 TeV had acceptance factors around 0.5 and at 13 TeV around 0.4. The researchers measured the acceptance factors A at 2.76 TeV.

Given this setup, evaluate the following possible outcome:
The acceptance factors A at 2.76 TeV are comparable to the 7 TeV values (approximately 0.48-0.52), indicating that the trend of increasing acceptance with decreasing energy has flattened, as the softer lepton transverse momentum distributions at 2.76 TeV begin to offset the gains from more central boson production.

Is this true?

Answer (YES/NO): NO